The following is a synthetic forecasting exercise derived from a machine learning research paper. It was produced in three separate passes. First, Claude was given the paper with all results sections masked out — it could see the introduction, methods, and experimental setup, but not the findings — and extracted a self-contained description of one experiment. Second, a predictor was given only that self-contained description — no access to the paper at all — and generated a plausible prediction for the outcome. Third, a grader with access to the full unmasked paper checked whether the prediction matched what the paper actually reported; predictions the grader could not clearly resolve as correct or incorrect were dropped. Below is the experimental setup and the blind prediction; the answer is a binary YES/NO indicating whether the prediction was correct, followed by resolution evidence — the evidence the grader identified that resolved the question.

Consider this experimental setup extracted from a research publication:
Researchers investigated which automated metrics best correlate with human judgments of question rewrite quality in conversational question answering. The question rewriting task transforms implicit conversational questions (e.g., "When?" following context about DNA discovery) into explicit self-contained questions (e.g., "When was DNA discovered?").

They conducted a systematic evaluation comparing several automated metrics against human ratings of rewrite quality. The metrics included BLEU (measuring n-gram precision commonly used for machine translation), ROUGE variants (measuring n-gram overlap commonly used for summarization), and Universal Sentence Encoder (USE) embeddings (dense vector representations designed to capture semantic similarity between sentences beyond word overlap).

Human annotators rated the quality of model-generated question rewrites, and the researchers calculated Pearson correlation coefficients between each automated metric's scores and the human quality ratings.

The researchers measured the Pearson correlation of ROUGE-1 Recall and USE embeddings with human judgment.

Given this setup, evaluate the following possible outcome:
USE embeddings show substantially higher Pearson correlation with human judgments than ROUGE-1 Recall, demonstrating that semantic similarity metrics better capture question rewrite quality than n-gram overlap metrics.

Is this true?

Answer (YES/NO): NO